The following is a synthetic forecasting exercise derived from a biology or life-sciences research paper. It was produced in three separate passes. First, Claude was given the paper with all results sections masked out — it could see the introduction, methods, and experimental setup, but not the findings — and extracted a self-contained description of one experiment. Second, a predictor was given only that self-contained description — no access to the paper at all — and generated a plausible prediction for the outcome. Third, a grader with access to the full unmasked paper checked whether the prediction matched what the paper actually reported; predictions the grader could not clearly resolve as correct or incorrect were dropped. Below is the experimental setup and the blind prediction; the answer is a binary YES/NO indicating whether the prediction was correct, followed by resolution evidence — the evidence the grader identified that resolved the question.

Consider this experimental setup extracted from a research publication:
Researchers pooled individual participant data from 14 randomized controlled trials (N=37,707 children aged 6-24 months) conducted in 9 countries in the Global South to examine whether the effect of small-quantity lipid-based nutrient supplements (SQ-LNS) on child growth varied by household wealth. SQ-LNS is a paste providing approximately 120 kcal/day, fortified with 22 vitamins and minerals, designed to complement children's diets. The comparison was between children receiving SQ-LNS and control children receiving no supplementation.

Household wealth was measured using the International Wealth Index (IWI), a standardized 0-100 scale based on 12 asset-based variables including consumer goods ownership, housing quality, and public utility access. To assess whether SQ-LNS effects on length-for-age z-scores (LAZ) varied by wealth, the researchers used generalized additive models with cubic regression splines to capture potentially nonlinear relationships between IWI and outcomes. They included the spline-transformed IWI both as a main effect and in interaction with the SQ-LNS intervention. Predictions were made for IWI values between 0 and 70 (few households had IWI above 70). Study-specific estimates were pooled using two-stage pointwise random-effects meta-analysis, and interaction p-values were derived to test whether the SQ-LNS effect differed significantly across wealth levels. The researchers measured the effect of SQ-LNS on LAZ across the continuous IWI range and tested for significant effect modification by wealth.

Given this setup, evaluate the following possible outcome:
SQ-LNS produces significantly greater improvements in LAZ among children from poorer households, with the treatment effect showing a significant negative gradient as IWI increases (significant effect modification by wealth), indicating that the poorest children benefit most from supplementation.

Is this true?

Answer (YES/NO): NO